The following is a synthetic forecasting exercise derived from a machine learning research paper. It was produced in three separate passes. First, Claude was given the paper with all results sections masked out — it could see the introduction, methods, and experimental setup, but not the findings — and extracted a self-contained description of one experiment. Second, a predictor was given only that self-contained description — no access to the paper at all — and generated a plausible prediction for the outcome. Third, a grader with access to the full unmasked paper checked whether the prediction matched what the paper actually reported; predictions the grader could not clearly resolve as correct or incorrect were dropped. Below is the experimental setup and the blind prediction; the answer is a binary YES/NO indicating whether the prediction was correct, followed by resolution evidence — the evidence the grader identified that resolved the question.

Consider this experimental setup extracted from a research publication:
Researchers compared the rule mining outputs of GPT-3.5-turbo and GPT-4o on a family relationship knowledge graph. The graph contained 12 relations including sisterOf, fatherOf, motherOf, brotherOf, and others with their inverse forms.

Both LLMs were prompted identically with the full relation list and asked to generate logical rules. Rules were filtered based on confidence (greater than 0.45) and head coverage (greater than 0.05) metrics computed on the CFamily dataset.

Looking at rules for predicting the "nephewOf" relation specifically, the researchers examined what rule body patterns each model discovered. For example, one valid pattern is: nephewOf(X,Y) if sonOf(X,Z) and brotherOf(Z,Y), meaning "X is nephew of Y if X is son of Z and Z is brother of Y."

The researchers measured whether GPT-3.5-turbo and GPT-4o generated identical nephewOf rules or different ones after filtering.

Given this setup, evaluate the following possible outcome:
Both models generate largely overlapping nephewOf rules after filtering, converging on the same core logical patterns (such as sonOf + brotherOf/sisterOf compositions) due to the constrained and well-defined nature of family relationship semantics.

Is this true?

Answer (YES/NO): NO